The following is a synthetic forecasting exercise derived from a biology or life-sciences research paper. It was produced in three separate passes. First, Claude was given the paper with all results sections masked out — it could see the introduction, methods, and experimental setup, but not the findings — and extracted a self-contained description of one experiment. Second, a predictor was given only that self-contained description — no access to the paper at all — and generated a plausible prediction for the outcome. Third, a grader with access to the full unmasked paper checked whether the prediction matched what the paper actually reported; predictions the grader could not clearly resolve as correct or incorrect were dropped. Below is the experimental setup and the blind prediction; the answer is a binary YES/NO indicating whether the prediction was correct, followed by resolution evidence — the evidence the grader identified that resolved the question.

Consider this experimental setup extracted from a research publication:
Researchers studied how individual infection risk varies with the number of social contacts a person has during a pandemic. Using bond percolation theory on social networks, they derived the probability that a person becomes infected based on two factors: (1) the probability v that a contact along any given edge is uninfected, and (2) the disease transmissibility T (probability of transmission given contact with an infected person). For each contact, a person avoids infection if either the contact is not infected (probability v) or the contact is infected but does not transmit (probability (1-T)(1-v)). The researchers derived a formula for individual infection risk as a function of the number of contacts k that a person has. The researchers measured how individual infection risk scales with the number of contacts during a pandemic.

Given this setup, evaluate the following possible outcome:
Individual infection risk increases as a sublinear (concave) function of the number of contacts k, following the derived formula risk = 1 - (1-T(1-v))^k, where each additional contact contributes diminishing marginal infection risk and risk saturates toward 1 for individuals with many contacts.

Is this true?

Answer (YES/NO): YES